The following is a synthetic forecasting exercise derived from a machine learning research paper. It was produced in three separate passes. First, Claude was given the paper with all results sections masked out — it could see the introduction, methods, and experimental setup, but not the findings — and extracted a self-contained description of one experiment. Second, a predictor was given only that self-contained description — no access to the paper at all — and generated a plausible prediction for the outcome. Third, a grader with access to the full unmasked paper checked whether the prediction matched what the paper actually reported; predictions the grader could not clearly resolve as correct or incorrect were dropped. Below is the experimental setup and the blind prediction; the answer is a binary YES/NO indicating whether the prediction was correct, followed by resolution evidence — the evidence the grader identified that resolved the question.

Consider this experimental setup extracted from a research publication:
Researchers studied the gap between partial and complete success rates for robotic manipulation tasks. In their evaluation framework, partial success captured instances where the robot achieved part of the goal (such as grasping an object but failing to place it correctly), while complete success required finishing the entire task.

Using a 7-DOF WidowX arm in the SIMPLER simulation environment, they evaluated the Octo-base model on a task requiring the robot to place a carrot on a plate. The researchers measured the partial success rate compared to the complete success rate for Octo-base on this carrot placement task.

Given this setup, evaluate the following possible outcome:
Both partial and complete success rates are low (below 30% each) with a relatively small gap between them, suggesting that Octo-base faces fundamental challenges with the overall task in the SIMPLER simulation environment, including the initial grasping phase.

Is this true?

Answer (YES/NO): NO